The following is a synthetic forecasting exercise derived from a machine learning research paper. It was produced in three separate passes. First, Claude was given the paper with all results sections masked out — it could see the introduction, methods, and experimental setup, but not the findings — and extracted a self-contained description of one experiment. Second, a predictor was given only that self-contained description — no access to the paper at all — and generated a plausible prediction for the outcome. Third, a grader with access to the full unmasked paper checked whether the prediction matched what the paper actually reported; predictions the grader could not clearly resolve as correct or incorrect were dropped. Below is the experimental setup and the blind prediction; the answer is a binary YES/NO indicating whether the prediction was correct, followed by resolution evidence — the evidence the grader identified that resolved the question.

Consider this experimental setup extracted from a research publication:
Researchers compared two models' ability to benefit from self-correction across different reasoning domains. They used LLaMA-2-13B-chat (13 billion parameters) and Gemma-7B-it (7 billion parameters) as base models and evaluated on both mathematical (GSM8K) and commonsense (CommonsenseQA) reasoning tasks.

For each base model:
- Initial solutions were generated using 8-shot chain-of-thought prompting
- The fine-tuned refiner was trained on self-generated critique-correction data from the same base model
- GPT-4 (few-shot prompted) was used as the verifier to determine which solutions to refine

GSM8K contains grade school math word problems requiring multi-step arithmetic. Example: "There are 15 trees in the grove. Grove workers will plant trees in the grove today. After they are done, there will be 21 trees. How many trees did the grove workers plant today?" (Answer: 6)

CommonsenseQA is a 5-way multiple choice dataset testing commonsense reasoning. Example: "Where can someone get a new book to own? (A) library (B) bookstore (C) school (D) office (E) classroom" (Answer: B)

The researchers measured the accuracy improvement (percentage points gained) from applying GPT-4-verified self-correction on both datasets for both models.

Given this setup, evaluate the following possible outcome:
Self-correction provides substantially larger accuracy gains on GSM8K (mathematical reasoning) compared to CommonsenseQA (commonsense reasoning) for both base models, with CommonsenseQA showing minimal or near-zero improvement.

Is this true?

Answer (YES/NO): NO